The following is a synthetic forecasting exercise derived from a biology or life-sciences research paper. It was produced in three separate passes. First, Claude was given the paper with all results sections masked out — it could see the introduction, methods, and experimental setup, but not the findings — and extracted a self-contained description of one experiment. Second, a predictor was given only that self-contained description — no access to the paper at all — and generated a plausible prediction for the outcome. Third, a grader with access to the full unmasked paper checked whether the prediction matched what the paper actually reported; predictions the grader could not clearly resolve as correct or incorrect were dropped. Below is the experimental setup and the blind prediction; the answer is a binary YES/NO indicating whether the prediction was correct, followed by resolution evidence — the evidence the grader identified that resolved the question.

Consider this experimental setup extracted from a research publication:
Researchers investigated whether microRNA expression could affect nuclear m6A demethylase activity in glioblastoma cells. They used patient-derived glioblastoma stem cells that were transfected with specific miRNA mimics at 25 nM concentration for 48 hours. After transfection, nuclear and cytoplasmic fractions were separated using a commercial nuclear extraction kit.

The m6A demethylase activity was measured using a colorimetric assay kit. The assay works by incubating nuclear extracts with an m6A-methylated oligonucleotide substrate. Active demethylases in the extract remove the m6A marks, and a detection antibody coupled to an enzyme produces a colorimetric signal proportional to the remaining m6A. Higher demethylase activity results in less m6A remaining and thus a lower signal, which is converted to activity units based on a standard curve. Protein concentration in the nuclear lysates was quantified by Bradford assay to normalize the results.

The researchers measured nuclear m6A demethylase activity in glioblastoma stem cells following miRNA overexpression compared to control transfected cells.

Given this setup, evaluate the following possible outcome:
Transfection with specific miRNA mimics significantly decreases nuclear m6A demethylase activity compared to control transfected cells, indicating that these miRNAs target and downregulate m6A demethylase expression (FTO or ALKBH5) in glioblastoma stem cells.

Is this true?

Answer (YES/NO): NO